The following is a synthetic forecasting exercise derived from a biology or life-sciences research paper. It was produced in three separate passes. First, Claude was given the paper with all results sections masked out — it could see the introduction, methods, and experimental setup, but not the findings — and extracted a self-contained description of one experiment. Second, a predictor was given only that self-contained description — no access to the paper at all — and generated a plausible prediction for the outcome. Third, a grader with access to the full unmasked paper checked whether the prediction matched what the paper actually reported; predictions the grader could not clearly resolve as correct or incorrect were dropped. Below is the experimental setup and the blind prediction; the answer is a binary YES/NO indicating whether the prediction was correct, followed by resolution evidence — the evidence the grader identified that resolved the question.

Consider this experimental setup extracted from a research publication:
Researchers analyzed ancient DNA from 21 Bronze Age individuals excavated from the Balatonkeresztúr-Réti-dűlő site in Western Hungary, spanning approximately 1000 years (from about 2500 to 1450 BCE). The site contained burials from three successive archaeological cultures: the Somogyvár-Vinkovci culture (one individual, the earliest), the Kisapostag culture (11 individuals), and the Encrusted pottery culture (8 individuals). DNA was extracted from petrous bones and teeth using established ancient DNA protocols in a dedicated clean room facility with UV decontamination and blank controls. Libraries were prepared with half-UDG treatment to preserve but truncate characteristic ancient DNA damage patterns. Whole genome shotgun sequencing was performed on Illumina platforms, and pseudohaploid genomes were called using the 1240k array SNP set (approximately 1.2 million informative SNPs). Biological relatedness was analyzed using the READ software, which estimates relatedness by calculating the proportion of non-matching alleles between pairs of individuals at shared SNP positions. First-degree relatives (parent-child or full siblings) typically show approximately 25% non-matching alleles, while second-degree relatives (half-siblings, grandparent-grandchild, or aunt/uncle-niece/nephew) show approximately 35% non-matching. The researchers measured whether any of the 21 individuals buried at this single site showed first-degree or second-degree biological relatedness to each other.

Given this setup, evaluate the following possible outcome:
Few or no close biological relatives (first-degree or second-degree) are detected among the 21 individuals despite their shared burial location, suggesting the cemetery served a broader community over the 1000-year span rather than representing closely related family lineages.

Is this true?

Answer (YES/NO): NO